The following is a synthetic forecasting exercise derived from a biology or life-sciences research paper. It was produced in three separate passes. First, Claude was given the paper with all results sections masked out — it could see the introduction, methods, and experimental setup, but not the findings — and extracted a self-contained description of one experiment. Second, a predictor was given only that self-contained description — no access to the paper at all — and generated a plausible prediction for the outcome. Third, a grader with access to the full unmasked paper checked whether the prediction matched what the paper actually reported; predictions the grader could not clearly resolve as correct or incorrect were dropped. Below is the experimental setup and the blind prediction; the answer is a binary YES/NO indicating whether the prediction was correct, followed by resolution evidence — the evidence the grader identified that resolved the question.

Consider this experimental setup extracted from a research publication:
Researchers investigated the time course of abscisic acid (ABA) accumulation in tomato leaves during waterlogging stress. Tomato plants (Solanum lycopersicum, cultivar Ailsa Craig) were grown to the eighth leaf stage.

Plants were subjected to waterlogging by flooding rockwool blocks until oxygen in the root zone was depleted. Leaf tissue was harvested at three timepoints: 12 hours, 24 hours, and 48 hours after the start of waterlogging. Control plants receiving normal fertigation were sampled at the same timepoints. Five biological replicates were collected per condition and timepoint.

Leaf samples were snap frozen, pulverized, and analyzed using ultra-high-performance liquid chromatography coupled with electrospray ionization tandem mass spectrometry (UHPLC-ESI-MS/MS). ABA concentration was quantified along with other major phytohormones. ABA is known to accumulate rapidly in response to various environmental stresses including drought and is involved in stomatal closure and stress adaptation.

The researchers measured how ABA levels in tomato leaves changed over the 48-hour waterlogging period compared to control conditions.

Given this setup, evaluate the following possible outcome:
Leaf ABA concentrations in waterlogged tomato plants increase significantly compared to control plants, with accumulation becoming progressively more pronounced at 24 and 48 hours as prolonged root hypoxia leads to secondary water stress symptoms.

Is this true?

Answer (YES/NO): YES